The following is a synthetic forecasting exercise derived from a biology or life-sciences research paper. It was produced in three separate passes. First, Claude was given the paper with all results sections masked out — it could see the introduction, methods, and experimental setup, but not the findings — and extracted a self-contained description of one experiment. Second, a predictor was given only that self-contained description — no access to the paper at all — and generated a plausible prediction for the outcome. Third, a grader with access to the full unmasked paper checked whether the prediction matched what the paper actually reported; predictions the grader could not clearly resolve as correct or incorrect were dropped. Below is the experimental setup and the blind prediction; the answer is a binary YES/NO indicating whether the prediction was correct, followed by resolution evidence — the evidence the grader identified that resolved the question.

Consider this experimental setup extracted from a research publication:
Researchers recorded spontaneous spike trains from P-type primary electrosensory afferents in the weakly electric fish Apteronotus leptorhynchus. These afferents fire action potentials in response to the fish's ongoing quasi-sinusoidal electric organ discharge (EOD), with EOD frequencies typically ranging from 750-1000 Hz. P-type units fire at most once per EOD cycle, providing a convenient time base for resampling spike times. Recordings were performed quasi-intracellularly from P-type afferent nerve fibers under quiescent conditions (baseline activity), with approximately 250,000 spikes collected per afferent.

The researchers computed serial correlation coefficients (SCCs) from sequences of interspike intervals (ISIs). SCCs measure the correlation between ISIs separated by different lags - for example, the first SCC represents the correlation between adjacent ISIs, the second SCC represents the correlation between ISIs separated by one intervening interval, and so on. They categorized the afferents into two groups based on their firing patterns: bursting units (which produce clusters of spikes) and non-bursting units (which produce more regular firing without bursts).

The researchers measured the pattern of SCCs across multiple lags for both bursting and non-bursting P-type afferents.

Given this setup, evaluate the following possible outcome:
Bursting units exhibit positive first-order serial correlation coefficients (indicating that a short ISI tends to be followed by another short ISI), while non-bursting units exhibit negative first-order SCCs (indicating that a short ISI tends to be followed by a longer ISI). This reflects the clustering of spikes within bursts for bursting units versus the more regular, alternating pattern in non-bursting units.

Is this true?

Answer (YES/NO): NO